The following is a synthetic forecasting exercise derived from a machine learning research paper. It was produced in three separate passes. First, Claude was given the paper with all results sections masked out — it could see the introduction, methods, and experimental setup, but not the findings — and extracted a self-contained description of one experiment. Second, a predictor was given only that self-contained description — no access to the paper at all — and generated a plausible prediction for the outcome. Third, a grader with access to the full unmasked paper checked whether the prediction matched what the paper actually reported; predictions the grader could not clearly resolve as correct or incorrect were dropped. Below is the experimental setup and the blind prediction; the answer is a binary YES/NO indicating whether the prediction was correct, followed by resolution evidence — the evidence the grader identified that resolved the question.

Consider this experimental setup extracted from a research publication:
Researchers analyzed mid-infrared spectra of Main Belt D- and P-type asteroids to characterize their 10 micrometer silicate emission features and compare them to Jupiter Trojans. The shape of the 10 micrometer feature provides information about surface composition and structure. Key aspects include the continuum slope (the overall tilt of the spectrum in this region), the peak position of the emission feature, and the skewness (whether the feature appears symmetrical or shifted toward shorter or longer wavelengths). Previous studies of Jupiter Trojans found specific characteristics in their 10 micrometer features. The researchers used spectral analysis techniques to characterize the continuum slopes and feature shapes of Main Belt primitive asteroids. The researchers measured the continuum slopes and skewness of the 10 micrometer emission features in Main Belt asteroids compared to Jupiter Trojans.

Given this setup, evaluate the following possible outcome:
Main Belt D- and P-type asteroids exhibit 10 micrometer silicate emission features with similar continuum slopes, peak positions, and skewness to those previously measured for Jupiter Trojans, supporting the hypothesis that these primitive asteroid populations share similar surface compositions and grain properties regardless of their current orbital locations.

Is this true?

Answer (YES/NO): NO